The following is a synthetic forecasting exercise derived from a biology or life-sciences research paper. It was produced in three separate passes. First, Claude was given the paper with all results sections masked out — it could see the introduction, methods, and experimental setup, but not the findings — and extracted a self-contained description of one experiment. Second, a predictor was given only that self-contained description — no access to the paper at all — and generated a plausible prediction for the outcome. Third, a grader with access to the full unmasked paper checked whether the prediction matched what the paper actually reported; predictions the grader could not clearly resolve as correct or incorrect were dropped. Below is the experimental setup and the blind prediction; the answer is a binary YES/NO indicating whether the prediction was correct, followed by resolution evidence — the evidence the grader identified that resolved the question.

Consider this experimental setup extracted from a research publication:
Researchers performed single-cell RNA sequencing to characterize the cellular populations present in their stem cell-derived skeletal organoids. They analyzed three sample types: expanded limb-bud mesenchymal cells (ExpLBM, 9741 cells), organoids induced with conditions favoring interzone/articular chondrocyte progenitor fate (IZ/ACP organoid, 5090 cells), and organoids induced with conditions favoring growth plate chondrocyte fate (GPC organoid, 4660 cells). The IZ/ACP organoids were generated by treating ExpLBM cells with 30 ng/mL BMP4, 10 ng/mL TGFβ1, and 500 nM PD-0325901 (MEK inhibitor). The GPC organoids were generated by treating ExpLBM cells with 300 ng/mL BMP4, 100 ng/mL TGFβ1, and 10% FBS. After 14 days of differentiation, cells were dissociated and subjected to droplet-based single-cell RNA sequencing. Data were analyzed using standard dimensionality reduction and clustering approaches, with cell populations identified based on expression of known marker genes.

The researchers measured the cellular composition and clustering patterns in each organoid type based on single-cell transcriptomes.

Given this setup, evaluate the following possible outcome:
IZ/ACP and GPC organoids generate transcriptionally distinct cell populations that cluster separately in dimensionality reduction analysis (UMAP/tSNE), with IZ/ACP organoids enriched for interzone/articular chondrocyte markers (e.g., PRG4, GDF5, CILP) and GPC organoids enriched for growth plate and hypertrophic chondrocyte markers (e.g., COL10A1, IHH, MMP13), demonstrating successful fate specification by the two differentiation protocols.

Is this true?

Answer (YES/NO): YES